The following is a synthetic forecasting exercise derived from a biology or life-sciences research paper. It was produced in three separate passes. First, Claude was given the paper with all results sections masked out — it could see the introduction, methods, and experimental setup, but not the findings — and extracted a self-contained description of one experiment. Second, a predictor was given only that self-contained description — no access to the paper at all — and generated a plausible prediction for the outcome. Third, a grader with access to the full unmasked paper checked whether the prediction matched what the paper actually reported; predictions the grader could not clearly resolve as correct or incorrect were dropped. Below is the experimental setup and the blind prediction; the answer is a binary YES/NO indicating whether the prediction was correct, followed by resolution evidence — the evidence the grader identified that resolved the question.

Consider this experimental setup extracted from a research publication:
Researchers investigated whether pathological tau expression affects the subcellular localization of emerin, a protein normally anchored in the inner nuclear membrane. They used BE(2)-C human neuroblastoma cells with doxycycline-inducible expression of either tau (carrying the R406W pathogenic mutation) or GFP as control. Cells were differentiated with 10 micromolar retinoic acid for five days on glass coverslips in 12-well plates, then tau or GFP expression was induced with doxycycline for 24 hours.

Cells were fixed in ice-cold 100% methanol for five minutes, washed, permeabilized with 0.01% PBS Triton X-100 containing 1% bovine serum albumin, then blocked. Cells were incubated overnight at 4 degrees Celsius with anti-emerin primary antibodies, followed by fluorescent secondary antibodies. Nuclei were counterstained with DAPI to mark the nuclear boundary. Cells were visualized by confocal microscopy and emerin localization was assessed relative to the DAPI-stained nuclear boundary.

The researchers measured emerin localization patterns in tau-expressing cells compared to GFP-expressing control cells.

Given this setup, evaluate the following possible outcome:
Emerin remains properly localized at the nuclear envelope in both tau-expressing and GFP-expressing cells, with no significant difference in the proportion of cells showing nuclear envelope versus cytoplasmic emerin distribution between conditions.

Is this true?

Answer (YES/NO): NO